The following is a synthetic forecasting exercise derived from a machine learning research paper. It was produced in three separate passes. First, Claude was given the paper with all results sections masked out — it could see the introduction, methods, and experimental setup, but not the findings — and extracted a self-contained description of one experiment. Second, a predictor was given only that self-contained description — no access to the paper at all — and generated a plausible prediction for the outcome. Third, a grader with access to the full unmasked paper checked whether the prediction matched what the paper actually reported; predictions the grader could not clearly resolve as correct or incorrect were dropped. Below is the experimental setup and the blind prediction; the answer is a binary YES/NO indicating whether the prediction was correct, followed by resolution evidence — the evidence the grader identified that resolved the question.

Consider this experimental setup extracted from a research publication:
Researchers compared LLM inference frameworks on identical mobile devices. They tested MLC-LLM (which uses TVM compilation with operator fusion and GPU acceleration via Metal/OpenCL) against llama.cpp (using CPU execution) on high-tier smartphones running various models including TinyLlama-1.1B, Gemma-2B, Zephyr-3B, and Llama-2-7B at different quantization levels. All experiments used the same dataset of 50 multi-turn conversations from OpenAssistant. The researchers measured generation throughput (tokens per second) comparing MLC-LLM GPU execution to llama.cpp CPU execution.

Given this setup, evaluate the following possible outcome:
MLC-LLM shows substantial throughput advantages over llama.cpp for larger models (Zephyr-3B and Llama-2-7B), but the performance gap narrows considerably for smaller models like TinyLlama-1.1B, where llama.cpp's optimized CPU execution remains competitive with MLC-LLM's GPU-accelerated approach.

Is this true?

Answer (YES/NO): YES